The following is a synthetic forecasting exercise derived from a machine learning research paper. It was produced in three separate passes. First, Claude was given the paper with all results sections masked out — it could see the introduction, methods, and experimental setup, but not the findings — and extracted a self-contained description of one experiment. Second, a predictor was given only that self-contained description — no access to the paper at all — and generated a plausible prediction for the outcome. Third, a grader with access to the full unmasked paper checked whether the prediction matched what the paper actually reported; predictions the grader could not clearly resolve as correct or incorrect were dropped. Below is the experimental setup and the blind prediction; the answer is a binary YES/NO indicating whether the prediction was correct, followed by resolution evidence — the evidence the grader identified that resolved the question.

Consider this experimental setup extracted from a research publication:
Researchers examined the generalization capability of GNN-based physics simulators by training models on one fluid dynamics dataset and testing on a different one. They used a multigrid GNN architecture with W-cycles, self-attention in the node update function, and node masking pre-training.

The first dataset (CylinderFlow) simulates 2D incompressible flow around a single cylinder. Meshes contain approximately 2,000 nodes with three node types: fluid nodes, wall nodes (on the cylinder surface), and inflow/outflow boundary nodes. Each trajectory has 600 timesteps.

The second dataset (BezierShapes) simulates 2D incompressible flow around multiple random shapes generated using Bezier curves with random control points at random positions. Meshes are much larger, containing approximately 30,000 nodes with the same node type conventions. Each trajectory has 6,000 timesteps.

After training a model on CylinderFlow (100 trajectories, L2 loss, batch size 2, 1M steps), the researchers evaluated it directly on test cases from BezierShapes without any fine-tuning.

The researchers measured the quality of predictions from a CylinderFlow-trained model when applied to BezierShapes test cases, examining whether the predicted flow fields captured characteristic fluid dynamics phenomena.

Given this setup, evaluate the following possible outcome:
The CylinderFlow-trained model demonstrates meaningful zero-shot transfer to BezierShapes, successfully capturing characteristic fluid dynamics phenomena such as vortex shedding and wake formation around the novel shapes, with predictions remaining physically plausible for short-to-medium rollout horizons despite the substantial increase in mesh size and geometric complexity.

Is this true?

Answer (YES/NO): YES